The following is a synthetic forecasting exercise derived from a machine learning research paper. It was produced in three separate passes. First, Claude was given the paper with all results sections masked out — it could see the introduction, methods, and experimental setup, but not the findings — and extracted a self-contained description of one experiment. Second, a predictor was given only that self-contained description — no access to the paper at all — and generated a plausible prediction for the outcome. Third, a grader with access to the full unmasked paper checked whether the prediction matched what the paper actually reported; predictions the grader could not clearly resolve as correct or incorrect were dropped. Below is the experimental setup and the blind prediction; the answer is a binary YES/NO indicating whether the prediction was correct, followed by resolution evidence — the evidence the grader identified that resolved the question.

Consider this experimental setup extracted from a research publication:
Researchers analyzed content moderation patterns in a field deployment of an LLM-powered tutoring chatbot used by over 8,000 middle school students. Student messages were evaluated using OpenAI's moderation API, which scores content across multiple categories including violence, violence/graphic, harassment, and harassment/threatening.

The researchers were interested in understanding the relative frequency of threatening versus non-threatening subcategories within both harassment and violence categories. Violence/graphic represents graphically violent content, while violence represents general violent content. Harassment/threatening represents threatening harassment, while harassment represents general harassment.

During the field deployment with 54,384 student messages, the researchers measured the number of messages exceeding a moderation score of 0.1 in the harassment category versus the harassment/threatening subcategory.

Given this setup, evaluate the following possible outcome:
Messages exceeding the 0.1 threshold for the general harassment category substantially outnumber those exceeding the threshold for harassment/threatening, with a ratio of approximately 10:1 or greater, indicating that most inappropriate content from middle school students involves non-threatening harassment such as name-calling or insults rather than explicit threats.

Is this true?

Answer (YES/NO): YES